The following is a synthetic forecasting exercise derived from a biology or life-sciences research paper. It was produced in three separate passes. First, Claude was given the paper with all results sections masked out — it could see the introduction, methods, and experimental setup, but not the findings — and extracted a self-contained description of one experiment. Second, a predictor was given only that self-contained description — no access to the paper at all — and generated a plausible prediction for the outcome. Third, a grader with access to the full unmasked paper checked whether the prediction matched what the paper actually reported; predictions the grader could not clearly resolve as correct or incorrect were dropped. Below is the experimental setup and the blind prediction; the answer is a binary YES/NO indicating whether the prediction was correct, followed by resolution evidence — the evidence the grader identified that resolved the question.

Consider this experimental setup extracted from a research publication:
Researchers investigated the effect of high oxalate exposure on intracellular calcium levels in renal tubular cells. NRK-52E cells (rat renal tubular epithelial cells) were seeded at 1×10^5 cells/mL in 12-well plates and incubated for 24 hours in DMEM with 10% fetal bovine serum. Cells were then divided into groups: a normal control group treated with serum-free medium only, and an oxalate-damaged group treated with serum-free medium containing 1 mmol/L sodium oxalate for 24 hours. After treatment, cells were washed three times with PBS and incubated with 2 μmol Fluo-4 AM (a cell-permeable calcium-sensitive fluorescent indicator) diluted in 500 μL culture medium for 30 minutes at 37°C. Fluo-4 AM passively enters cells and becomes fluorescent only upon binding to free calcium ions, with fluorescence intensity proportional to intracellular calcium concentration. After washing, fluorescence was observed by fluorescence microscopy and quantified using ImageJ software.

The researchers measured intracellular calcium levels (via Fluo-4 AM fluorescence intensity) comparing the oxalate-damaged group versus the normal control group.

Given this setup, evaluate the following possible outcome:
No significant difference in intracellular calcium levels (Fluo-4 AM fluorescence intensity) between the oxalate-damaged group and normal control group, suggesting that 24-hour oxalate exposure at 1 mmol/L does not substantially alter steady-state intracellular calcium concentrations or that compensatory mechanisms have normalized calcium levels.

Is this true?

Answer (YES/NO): NO